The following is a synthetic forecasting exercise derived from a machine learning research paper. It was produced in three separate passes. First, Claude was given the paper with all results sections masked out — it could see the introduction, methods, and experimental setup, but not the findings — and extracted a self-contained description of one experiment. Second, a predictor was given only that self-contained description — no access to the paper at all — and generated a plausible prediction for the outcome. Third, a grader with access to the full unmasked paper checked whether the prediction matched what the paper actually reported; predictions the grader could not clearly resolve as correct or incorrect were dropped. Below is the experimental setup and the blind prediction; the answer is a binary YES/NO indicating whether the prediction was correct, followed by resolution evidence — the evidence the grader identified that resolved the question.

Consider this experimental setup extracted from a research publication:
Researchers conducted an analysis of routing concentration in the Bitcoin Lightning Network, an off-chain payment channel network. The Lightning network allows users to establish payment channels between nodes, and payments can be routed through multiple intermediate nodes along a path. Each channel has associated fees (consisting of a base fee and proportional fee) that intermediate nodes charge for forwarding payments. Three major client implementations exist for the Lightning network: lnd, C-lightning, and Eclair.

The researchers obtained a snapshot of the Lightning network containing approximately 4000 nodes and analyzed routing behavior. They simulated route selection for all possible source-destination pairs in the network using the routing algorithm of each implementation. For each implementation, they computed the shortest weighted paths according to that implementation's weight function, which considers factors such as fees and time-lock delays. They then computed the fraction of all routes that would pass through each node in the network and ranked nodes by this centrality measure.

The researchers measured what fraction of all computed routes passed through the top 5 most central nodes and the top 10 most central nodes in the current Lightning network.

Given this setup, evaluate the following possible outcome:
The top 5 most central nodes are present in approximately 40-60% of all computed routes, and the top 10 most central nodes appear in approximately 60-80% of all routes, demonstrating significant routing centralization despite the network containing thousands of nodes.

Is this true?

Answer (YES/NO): YES